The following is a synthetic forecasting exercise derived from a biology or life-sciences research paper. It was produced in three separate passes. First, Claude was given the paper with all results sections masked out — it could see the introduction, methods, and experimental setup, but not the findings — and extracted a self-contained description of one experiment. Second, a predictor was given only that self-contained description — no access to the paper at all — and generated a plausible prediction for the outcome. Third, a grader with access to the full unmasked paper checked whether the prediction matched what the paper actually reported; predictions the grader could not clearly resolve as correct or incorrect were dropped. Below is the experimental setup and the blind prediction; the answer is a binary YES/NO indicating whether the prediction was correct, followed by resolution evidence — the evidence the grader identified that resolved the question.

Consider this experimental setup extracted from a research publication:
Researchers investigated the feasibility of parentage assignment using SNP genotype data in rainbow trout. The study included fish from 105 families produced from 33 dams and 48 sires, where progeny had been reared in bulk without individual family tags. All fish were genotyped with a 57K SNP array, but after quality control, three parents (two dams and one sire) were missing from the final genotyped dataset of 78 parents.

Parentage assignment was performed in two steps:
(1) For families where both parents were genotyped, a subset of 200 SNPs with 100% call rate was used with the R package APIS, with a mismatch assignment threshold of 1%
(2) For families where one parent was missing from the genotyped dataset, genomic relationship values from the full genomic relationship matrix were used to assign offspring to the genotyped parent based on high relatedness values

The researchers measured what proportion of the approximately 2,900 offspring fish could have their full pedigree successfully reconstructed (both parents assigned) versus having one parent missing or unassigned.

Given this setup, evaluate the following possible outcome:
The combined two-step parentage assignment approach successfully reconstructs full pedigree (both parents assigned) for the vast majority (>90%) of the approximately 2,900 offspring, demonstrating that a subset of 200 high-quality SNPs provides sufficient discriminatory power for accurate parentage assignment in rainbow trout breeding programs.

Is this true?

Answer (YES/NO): YES